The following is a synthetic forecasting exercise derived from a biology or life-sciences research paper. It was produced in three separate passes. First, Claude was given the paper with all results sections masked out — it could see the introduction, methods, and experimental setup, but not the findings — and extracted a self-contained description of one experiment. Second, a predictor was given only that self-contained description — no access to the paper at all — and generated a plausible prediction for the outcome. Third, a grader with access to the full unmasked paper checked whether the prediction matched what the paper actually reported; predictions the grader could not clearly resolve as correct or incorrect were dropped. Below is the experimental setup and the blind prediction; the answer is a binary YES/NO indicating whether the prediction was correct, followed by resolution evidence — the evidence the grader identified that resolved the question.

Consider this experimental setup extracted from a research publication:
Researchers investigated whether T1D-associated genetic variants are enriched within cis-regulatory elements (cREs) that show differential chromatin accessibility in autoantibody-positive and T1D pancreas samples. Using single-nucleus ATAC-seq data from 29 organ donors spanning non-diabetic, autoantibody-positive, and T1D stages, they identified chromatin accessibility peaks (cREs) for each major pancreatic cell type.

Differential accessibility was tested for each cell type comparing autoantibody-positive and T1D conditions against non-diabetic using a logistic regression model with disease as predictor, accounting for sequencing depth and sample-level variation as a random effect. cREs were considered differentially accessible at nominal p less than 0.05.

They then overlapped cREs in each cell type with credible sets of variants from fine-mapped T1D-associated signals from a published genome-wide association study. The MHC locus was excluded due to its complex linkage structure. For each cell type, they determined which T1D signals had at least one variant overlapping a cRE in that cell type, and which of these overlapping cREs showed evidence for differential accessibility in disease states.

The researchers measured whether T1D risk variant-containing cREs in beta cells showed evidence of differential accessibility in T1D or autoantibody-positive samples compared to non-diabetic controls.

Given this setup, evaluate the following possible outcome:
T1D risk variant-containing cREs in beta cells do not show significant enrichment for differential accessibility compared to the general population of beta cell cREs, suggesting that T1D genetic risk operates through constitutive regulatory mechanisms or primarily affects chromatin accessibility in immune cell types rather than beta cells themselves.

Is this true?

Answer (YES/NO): NO